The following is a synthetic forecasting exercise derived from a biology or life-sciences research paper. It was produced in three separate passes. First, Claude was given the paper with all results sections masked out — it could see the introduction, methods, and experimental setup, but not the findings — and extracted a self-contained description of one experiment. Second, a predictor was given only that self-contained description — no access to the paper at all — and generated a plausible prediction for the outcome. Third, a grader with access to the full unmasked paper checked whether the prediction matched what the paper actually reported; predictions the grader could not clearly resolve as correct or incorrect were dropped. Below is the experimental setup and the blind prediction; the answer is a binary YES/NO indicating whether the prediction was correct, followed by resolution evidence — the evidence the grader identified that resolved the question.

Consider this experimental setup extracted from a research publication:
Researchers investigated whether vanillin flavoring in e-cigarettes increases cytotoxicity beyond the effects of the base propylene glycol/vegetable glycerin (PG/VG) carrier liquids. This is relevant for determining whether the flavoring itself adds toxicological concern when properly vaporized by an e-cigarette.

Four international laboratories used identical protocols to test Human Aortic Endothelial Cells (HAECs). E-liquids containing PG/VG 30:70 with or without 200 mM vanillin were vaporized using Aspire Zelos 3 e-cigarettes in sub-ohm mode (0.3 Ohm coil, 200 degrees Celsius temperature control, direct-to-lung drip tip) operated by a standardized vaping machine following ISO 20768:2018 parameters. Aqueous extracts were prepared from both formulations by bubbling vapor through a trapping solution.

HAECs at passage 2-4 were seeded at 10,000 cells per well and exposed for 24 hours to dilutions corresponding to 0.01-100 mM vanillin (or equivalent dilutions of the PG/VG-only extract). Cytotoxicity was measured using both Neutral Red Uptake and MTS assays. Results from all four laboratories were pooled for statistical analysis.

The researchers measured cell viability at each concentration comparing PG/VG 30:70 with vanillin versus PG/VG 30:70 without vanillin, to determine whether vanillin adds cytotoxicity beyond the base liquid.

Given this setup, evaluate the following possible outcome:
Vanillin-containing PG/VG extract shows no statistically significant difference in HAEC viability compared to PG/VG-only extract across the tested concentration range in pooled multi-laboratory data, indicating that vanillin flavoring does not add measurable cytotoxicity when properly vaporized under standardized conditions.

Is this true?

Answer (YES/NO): YES